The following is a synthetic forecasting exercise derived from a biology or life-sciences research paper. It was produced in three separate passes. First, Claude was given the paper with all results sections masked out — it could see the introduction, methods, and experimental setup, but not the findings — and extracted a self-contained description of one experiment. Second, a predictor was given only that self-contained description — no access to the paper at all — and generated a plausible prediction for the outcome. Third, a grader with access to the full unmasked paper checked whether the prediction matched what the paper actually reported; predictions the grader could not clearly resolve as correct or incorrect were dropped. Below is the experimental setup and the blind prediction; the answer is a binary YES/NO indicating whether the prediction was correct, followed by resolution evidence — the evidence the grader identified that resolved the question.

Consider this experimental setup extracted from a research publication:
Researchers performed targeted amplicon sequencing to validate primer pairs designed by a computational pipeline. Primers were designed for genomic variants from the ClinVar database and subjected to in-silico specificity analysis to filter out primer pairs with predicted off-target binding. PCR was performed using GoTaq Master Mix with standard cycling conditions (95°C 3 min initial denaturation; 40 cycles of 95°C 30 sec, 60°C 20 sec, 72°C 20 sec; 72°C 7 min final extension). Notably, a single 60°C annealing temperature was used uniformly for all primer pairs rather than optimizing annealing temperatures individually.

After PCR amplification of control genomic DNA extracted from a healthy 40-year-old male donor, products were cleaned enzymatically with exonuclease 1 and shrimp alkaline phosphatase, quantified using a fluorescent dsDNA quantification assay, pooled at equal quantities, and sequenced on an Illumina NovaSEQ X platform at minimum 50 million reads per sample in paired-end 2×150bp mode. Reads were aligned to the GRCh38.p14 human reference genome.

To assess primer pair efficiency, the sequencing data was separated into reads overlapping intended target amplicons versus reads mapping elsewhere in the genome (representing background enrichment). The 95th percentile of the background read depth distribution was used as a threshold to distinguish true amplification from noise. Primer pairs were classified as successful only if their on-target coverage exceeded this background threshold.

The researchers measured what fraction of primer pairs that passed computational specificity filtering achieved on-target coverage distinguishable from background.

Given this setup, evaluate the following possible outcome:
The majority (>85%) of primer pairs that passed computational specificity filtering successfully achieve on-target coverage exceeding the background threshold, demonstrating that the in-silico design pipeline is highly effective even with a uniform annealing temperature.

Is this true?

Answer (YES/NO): YES